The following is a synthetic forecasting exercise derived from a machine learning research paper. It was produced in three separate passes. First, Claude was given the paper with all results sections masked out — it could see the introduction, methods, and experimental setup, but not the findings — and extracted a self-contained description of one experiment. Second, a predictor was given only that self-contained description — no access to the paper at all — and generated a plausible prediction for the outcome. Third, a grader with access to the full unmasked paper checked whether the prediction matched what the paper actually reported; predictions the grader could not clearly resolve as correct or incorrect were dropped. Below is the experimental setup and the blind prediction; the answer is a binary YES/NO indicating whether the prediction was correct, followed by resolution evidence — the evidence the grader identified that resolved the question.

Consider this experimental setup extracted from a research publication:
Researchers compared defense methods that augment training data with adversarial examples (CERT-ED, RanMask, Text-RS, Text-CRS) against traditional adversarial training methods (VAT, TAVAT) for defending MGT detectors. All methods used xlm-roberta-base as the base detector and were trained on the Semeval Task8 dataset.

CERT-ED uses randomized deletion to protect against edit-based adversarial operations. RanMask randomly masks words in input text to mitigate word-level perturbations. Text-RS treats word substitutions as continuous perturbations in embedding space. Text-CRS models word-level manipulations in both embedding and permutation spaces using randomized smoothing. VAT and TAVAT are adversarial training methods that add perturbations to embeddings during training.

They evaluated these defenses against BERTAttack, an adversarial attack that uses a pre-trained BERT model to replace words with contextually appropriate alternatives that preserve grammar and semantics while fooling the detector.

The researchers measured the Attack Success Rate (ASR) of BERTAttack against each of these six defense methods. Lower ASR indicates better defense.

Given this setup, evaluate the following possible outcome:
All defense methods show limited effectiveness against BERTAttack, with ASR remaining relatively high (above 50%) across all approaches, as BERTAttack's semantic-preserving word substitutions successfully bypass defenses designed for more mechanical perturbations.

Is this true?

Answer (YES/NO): NO